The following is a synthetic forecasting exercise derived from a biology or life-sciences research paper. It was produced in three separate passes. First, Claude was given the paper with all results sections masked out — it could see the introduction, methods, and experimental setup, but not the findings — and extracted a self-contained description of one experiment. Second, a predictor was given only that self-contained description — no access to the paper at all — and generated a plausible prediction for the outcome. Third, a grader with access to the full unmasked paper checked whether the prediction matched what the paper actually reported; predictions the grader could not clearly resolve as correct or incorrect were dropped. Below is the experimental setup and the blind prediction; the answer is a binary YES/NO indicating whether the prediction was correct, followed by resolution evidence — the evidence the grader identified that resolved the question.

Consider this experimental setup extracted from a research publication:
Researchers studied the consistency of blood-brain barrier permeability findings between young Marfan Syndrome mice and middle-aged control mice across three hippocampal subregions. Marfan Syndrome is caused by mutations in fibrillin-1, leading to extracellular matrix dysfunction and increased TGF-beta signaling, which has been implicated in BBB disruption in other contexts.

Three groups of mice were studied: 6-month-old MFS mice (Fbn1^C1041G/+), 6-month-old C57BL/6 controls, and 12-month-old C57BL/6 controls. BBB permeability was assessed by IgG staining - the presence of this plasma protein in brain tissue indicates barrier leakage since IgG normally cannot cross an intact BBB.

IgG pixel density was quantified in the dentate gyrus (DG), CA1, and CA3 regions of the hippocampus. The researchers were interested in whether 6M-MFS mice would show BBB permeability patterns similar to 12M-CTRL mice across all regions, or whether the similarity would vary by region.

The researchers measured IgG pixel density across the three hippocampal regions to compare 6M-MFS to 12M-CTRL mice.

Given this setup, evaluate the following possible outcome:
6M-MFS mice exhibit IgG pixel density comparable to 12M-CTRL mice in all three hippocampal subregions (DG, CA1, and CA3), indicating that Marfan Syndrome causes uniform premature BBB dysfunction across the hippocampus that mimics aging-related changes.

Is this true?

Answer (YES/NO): YES